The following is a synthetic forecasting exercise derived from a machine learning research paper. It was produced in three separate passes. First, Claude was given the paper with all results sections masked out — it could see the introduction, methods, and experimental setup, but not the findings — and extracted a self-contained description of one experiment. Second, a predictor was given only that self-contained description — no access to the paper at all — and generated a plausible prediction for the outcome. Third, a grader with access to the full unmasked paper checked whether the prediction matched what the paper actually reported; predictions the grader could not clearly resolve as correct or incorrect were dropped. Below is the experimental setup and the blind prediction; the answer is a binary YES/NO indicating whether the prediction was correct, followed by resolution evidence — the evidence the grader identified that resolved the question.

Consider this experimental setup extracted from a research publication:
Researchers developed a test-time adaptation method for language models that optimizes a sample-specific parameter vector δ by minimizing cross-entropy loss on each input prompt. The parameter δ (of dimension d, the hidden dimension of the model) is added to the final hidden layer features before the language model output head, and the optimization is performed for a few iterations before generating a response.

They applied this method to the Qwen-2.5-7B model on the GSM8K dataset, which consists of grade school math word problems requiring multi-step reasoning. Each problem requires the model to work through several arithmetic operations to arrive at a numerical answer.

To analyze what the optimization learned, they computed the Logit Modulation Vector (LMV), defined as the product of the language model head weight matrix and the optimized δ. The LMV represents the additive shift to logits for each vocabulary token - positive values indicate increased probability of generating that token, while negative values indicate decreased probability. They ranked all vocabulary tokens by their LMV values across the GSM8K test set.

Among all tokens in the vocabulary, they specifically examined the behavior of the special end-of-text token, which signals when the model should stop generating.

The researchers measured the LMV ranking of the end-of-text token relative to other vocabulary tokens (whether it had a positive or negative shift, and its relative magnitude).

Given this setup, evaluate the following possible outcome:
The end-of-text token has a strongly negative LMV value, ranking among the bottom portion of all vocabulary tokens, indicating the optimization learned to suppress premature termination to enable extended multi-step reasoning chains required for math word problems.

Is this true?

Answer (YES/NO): YES